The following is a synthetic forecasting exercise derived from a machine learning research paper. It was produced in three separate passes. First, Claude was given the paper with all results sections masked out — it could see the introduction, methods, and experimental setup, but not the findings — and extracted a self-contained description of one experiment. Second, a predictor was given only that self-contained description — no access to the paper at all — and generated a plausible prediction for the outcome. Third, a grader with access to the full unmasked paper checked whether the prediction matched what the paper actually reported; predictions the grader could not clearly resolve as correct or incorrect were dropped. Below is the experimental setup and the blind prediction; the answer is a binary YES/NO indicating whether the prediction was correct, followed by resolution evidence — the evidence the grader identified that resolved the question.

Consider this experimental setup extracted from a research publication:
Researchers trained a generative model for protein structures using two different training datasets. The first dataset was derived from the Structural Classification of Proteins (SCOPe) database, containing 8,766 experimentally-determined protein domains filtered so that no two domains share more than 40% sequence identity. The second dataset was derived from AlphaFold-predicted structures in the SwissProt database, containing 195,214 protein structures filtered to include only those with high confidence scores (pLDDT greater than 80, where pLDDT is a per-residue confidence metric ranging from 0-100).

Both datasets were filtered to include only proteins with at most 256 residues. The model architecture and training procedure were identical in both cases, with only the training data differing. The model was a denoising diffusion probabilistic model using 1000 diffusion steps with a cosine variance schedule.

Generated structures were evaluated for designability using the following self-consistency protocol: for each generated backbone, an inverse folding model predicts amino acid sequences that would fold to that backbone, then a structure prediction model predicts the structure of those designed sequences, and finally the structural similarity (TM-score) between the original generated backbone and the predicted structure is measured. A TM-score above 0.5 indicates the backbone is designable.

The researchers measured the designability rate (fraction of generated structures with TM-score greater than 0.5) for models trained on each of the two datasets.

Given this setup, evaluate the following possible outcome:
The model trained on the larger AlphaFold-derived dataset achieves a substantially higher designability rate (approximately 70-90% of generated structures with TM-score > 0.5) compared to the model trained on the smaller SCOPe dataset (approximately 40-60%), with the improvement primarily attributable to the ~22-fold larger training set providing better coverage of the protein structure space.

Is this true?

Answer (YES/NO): YES